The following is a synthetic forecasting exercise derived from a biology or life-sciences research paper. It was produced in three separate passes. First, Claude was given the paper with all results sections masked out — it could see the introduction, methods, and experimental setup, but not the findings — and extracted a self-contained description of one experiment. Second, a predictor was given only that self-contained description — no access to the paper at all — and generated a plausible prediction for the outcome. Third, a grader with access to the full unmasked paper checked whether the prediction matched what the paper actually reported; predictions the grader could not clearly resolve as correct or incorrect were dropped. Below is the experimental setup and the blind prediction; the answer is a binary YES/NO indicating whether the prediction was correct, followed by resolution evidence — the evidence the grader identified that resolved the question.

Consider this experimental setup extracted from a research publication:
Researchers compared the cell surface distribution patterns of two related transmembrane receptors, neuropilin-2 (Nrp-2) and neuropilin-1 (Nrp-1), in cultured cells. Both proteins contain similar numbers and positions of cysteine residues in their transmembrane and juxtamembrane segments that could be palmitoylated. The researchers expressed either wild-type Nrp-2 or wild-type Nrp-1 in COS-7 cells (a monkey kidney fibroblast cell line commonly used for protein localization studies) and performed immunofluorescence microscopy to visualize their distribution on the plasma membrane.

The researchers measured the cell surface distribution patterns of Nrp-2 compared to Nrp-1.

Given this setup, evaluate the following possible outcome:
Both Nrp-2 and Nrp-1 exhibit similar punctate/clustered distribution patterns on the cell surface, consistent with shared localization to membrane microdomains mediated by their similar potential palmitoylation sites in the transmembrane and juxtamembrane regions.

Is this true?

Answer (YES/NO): NO